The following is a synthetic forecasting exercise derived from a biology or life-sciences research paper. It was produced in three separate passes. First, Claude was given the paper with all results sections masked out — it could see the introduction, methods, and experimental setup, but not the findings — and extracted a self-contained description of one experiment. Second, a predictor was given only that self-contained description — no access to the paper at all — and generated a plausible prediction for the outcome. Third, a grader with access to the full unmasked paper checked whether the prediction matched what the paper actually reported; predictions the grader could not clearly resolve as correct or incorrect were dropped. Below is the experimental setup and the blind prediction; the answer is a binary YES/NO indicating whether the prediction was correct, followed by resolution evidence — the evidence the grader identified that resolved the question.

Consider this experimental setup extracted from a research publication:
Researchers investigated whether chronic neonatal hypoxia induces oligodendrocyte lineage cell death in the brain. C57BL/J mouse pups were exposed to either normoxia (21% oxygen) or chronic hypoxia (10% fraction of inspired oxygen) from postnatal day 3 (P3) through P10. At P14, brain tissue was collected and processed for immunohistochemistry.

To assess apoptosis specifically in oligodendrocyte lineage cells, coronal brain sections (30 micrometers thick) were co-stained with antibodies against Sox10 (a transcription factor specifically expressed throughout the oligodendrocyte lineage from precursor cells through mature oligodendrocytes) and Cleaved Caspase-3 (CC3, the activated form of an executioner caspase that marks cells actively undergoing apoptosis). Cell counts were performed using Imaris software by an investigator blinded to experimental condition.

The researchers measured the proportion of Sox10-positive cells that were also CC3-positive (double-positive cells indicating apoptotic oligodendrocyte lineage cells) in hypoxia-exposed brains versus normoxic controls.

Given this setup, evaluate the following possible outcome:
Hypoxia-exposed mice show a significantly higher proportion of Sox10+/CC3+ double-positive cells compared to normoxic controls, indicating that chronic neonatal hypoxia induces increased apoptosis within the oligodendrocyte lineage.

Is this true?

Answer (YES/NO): NO